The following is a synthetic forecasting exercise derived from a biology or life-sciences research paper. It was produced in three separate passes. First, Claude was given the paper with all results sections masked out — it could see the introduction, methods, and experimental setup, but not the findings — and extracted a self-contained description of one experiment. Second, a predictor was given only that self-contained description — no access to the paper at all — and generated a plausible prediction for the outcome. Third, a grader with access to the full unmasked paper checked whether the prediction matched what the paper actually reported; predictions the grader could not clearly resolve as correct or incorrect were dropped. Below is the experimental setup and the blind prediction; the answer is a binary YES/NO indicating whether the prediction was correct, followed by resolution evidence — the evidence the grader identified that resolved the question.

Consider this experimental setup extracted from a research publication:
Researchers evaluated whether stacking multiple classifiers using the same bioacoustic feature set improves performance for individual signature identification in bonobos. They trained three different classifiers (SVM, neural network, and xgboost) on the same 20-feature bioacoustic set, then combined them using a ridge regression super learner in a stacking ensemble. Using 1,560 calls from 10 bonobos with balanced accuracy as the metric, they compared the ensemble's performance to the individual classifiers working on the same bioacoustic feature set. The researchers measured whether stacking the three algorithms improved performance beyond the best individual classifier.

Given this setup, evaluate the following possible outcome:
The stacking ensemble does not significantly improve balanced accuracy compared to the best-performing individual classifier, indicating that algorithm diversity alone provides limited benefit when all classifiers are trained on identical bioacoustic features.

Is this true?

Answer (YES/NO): YES